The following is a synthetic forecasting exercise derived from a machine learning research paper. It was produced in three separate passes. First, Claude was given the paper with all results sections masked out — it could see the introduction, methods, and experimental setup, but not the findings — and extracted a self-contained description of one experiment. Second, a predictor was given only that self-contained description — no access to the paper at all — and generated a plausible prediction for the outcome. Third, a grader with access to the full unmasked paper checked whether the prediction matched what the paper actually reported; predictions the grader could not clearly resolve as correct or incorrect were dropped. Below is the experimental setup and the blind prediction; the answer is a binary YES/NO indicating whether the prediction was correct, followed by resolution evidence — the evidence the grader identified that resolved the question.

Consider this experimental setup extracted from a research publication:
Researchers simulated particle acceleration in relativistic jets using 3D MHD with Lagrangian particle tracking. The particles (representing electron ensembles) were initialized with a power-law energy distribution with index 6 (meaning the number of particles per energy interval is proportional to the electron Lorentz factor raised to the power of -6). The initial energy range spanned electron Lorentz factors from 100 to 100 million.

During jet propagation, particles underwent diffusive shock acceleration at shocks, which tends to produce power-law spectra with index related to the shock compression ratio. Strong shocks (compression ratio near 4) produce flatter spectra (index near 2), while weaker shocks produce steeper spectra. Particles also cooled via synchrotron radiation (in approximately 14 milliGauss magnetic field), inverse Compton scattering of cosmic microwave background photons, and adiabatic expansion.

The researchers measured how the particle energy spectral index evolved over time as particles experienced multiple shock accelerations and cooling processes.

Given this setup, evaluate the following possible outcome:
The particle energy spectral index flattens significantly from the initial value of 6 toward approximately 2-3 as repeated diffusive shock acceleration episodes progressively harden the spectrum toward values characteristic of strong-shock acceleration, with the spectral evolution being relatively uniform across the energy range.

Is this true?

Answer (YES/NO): NO